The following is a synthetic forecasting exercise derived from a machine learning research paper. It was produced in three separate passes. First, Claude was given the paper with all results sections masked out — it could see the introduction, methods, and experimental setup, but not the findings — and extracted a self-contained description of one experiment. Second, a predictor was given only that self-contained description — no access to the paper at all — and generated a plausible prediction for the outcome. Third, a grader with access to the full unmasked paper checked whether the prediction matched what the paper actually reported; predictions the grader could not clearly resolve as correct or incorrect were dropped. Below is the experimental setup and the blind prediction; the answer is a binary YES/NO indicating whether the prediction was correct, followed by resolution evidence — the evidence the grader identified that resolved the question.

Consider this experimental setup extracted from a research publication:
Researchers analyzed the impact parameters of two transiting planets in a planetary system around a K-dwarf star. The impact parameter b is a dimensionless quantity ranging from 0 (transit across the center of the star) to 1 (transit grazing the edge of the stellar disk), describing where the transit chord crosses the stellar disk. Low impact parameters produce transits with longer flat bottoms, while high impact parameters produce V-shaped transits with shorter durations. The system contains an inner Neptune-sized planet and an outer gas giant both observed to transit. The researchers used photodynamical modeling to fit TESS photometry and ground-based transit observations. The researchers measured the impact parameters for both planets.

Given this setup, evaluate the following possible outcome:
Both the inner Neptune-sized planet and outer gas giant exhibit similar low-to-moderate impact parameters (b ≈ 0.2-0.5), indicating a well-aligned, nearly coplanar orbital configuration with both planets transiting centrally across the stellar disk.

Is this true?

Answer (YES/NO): NO